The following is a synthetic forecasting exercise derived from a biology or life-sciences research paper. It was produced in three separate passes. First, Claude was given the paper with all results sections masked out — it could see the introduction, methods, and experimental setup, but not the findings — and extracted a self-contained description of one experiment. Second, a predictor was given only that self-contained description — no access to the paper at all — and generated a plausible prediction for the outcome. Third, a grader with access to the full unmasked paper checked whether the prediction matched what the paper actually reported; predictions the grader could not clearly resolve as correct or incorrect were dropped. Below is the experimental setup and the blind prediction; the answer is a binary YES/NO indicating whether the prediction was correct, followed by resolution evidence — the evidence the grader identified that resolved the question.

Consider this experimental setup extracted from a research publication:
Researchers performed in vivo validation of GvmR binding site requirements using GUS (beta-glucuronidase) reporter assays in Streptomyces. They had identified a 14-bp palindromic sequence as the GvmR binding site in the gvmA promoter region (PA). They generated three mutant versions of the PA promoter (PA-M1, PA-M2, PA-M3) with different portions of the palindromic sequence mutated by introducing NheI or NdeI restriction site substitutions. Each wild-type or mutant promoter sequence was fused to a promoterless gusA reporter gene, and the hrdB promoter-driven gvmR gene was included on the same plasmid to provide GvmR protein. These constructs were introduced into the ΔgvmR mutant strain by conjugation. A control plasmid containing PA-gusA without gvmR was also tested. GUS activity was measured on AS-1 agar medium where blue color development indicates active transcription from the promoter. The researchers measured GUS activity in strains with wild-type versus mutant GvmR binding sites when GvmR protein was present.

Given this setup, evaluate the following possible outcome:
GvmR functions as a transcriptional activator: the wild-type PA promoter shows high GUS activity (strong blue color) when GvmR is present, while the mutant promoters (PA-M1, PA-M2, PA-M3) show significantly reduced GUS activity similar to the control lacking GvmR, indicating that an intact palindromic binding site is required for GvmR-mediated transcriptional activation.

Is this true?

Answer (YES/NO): YES